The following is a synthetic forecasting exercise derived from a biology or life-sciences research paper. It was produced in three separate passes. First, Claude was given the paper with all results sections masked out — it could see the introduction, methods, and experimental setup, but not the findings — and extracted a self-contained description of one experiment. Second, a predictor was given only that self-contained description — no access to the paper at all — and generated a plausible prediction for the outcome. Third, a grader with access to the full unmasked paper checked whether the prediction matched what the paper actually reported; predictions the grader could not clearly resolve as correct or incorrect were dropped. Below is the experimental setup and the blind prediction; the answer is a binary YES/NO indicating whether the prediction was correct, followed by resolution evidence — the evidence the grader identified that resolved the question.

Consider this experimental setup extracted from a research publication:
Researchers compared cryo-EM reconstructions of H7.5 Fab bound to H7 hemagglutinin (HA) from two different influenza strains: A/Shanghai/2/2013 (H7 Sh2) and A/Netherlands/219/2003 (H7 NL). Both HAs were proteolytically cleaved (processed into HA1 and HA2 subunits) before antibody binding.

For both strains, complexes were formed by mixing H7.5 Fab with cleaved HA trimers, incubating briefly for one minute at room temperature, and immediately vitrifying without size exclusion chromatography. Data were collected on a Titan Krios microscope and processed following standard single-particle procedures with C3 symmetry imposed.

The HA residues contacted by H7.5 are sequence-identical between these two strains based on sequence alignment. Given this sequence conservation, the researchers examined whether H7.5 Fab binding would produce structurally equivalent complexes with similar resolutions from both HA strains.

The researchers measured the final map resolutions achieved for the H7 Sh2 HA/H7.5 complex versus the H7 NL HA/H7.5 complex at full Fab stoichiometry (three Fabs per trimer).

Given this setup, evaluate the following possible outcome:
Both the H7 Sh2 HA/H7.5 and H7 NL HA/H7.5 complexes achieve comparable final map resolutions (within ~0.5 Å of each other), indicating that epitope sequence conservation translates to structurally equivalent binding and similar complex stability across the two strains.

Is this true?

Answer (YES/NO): NO